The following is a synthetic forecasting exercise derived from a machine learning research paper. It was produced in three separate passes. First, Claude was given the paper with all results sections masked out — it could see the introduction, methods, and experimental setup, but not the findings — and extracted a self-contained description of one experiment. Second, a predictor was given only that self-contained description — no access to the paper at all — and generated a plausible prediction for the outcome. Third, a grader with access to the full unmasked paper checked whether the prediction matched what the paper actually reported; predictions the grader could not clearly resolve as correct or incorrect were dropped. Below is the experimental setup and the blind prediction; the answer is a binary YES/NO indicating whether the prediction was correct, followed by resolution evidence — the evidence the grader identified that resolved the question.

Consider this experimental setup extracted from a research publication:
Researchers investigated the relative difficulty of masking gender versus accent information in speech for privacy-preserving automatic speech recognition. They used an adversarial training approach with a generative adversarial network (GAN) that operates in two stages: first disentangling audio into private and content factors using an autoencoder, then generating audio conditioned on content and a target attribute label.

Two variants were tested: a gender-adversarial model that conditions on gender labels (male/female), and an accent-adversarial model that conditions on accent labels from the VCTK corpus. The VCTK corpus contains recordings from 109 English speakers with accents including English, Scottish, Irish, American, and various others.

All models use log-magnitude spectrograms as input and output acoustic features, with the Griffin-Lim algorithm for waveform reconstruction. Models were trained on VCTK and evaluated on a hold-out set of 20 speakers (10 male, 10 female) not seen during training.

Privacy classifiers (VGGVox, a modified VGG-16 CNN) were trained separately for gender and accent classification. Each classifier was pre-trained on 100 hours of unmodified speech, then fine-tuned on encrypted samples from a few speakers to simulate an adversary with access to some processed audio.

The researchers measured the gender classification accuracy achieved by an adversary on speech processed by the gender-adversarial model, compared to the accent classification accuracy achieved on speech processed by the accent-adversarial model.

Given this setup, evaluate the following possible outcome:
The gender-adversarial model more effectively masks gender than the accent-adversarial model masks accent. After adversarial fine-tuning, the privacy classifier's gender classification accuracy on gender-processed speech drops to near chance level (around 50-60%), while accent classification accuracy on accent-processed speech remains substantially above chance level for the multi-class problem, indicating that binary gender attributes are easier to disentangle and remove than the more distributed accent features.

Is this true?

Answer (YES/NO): NO